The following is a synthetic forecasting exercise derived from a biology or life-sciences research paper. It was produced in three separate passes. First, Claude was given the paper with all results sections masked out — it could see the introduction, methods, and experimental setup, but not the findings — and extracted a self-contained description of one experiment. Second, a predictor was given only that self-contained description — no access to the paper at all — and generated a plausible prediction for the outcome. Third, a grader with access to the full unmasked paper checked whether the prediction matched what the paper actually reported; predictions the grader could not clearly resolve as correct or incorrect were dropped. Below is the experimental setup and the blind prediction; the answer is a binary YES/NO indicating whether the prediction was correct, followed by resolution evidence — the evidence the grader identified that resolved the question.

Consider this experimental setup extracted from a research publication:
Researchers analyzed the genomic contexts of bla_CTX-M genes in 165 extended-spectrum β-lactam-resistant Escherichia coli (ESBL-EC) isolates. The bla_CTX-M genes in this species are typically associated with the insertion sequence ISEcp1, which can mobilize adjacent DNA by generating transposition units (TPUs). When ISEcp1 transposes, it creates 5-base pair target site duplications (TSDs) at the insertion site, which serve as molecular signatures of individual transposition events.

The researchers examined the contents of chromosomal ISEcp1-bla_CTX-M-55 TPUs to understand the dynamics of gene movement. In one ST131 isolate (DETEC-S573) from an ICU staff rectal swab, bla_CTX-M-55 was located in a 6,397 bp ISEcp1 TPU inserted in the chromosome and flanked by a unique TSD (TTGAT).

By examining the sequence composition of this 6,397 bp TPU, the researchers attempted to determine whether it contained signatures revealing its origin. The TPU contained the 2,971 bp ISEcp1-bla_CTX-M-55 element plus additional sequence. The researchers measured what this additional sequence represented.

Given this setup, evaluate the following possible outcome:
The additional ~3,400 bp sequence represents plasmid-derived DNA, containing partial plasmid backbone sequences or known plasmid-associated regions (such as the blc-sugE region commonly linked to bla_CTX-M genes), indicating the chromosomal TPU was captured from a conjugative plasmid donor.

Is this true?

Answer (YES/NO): YES